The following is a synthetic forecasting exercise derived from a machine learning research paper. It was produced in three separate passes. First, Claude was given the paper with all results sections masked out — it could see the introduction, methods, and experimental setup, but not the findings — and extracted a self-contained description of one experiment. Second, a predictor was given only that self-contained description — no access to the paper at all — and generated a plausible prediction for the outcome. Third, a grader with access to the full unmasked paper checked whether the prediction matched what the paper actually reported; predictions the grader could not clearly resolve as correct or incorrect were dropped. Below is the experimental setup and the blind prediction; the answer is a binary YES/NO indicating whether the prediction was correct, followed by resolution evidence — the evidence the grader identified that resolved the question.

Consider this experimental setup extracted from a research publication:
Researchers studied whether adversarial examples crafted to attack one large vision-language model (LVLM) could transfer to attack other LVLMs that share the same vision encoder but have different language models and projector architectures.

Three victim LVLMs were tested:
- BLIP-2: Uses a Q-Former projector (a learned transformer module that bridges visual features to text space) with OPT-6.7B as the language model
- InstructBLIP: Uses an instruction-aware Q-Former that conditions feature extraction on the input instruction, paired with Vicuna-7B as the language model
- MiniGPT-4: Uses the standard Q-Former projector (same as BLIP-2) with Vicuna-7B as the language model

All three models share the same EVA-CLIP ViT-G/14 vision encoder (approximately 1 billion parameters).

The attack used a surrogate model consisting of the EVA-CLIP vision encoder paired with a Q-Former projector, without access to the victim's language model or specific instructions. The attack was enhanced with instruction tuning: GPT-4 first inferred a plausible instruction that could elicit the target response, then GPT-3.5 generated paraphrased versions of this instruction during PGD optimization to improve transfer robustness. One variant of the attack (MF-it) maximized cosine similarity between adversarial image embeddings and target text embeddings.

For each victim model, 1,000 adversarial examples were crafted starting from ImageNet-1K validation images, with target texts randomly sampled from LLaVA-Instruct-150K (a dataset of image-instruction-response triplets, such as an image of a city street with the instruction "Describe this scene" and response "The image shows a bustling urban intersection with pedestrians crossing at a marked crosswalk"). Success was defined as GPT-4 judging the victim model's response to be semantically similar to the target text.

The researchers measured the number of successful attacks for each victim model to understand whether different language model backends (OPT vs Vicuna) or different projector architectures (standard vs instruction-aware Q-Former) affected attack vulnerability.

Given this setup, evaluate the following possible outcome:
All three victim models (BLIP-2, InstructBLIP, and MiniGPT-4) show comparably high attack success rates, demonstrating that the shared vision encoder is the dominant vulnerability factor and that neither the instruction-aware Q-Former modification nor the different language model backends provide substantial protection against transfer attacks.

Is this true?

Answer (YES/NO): NO